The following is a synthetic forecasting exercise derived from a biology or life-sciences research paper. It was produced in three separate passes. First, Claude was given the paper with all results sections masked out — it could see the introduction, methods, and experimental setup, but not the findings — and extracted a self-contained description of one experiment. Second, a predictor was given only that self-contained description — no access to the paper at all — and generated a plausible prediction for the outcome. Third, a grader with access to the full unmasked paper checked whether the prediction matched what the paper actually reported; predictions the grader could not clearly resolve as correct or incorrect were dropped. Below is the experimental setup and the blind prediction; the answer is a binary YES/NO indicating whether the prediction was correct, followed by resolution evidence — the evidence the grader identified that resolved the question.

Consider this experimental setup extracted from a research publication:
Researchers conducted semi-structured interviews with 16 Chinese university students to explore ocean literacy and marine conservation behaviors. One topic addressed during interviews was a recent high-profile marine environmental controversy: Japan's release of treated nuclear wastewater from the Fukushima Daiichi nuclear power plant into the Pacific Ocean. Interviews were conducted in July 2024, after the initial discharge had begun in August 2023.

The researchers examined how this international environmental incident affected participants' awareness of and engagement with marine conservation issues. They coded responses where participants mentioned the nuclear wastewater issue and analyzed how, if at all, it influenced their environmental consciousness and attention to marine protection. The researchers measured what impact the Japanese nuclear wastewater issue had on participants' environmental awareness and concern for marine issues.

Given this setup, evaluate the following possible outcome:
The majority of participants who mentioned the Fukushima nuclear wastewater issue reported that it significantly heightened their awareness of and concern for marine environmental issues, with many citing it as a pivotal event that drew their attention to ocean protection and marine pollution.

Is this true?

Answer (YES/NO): YES